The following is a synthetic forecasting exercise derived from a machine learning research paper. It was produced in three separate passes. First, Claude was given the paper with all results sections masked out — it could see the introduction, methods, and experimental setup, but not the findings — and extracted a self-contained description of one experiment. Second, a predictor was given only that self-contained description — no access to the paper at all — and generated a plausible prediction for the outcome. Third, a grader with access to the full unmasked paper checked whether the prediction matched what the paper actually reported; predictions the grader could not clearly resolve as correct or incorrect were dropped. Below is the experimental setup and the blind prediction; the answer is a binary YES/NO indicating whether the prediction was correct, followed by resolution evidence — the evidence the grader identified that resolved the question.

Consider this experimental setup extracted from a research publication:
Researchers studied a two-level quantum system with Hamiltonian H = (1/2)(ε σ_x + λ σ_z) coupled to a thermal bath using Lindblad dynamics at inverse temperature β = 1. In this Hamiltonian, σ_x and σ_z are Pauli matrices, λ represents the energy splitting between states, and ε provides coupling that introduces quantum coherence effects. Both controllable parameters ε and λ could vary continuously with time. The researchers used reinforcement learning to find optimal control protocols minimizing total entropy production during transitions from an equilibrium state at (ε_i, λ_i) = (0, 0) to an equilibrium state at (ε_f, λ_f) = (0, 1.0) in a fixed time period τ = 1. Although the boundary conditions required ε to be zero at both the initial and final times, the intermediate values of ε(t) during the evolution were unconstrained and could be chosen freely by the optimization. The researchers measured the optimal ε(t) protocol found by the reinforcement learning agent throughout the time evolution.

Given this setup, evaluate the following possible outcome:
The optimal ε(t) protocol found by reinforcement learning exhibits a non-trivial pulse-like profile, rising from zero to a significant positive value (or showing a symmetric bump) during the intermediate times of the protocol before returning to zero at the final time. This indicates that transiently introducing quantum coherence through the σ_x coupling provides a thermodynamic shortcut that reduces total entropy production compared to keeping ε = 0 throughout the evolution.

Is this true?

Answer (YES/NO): NO